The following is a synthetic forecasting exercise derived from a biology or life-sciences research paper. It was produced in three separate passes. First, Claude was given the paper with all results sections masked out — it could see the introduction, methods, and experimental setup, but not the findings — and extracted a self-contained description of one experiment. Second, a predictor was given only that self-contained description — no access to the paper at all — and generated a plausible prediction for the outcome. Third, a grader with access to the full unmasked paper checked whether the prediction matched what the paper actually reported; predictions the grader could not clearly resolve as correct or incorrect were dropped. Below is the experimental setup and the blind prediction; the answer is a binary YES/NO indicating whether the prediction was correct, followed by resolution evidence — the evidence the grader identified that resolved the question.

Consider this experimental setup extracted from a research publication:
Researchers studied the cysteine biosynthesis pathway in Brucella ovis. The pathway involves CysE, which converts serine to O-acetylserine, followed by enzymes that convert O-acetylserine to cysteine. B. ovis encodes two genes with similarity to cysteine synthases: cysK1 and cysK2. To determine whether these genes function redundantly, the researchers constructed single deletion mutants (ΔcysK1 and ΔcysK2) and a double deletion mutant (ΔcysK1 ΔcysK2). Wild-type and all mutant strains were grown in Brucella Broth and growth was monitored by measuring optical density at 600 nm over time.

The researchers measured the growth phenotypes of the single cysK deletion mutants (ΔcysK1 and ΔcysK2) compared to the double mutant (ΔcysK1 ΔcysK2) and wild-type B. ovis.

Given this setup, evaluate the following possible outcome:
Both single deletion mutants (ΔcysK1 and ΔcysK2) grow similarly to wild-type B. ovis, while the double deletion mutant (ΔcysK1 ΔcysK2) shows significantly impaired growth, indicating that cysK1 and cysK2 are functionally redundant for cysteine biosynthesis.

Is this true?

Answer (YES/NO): YES